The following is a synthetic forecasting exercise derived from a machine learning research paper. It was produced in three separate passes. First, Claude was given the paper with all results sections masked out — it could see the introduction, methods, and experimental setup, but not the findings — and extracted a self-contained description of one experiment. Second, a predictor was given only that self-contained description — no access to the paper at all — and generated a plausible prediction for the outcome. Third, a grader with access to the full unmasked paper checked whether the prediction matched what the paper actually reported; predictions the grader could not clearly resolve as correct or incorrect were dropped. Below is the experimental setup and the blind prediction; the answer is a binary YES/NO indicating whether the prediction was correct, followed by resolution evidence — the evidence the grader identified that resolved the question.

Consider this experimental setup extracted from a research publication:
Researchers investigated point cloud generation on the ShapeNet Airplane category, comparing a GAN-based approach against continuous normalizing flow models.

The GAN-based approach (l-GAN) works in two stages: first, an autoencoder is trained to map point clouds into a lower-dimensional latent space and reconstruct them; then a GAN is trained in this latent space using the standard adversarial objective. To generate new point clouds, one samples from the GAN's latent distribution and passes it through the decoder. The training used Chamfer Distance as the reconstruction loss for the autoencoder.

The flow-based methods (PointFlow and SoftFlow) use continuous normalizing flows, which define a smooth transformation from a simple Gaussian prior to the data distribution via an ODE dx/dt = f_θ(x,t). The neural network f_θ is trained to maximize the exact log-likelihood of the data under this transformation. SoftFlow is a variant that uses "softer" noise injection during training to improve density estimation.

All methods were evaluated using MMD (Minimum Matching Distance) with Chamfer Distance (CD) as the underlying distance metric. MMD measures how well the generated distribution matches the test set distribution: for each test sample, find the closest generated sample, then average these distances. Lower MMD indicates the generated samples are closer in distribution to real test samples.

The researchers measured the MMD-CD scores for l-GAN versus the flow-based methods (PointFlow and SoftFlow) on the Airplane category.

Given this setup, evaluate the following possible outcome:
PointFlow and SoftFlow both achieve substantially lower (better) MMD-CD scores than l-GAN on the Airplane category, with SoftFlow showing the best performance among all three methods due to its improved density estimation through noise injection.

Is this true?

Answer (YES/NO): NO